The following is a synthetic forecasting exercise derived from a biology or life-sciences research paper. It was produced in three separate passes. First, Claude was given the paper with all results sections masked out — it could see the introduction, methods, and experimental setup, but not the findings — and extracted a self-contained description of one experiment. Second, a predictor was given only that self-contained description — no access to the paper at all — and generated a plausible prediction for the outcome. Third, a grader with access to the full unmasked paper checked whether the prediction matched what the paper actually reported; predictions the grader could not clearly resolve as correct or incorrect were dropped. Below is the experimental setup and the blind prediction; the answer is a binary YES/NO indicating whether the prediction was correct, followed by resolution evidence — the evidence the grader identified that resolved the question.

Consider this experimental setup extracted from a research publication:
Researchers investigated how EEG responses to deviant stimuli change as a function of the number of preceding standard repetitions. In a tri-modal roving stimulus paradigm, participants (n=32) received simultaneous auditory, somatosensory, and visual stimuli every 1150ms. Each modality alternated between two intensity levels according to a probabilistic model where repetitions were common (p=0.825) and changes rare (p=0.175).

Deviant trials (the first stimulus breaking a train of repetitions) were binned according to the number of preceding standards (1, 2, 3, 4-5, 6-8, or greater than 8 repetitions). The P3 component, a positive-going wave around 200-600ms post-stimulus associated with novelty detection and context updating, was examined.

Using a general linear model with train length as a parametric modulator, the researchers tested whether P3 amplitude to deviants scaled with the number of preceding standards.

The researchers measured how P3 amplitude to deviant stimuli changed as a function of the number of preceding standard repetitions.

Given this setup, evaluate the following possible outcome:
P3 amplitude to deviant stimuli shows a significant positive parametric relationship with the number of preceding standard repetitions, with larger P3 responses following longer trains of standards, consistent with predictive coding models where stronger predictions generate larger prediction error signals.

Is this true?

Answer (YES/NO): YES